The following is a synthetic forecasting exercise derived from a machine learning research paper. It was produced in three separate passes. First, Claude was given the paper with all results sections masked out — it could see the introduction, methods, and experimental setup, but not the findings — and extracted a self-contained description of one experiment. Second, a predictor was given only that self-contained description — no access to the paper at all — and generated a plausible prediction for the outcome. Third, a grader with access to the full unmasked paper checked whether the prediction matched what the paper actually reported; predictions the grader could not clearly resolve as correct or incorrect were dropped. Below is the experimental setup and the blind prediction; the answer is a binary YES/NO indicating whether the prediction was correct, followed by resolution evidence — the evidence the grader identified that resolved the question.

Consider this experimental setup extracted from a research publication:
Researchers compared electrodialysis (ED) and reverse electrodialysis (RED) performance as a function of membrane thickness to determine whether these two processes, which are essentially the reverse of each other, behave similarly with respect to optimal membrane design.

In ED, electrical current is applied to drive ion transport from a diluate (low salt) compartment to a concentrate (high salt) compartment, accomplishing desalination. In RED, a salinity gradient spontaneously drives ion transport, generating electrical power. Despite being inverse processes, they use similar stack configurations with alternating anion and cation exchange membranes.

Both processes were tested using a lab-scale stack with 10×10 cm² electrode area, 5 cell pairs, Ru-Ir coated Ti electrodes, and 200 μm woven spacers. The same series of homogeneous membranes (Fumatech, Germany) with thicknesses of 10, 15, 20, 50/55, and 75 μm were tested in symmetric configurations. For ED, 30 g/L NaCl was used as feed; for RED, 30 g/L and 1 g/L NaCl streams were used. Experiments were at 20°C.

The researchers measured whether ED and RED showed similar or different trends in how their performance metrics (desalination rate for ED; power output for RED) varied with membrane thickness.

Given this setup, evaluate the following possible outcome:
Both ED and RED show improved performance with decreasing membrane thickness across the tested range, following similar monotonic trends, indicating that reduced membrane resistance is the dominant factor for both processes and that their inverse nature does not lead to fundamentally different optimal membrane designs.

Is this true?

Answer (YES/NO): NO